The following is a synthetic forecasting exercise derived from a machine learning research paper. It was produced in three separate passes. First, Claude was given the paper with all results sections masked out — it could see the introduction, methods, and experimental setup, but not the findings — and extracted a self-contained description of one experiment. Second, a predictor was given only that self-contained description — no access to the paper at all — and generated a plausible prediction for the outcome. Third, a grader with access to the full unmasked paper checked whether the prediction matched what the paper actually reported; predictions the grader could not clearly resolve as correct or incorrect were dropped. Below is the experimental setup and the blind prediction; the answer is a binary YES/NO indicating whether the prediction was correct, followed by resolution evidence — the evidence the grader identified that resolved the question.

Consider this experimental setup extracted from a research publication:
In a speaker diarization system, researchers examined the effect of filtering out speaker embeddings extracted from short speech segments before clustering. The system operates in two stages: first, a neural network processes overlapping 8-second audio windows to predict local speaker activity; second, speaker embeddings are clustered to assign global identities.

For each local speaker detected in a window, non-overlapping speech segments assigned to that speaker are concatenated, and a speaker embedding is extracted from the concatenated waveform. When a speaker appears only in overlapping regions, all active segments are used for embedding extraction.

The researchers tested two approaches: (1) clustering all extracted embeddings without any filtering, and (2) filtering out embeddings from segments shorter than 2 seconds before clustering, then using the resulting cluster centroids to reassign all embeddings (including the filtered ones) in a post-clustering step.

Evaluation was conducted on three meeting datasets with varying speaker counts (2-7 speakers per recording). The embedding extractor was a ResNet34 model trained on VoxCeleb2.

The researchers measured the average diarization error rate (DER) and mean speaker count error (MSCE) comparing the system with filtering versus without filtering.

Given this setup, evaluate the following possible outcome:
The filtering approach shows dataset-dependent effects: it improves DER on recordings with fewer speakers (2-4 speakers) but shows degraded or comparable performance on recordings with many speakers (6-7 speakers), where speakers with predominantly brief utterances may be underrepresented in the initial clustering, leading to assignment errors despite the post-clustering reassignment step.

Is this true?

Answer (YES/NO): NO